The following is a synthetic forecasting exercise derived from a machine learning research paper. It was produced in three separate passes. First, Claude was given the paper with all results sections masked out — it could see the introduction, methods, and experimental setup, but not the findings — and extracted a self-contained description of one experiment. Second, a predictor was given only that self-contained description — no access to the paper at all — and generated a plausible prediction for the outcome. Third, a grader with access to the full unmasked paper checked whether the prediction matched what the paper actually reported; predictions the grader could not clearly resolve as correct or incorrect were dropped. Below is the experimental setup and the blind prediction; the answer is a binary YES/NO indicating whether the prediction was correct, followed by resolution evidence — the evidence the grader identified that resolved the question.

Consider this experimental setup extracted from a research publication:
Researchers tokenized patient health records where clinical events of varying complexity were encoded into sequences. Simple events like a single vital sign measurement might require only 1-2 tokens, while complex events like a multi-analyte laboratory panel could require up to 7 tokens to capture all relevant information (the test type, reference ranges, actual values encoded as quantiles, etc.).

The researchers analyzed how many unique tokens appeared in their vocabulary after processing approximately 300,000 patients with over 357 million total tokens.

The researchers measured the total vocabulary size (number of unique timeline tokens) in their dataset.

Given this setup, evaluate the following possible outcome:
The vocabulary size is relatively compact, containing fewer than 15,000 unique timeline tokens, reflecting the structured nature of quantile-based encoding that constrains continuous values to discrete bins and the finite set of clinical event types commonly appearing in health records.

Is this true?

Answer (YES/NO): YES